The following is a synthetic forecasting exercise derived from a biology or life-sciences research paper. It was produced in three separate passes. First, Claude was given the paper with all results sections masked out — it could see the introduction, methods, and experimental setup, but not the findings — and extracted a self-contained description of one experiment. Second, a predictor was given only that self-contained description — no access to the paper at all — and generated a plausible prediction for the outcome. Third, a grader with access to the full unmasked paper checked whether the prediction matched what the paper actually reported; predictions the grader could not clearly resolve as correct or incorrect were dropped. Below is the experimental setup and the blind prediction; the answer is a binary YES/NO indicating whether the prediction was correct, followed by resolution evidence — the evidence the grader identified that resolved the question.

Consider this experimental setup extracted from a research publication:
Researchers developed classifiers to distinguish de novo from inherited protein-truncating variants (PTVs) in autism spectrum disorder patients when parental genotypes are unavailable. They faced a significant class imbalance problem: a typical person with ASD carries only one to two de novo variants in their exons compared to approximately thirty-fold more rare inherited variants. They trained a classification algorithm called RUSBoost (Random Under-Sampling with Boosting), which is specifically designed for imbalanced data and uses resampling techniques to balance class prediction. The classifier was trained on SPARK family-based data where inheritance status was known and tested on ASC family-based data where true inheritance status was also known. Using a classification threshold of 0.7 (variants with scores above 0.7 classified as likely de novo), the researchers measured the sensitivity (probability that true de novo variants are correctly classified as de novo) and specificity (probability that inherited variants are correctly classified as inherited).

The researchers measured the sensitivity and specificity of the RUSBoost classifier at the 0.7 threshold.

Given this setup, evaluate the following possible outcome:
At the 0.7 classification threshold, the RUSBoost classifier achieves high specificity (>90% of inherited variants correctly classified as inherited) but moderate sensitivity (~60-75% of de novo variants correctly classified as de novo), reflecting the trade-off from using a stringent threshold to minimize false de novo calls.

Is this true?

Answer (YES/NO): NO